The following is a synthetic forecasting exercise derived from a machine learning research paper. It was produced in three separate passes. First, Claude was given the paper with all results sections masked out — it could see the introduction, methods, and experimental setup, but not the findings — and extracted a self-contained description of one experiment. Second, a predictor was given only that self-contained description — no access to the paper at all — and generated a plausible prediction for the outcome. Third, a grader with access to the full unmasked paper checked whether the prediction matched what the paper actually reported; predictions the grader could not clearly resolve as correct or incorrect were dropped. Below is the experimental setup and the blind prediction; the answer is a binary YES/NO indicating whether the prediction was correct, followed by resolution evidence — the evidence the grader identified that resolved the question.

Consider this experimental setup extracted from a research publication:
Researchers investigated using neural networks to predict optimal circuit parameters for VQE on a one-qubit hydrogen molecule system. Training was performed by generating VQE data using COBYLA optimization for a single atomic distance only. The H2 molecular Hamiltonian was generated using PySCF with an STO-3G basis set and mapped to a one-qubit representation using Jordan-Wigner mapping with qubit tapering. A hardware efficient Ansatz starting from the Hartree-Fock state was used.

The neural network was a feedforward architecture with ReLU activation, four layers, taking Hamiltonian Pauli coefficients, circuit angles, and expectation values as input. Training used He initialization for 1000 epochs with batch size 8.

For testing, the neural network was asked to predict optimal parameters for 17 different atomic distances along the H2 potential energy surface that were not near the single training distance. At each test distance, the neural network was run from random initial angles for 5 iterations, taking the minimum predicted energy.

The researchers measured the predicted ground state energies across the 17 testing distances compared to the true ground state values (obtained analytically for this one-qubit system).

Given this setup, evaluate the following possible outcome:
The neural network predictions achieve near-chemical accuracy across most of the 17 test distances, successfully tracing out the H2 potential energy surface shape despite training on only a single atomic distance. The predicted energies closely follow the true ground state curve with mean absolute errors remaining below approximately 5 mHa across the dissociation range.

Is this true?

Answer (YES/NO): NO